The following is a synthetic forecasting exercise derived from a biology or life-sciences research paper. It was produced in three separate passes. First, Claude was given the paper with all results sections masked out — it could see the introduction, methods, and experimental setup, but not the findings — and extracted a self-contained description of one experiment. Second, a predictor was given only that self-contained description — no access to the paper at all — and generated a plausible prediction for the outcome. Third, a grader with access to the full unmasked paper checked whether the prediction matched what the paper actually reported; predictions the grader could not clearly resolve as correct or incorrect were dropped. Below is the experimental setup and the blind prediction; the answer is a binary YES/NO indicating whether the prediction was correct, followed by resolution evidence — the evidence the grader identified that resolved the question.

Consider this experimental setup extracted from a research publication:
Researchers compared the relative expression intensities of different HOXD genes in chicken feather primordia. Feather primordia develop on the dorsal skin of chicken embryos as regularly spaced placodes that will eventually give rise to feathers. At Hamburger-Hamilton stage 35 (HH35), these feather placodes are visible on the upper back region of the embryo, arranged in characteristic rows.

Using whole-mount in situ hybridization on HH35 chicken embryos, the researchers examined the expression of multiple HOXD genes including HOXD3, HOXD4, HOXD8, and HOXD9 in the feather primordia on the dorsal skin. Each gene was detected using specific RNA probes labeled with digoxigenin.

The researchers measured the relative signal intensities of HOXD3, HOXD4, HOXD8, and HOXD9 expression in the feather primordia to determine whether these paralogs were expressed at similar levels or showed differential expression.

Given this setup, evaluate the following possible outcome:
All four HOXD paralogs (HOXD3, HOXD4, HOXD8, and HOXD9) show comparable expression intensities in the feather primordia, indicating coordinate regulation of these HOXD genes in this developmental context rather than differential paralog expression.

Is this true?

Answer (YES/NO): NO